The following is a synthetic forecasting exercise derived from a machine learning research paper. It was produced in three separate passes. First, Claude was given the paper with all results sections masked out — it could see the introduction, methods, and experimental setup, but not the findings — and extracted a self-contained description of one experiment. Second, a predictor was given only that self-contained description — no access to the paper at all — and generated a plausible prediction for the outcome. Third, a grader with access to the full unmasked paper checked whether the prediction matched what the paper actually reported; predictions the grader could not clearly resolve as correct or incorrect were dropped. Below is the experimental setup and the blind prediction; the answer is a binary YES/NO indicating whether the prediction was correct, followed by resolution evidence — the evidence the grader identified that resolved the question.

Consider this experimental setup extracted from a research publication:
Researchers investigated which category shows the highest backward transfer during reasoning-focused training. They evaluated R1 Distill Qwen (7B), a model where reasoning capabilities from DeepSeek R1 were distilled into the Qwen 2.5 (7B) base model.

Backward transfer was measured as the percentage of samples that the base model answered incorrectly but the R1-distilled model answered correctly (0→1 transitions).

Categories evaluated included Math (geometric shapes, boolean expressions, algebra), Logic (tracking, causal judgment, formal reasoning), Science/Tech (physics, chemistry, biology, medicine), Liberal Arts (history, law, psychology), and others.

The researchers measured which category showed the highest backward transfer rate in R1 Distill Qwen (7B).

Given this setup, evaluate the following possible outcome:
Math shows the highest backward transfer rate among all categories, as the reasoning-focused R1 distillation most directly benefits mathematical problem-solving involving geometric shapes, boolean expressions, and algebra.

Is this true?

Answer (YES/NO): YES